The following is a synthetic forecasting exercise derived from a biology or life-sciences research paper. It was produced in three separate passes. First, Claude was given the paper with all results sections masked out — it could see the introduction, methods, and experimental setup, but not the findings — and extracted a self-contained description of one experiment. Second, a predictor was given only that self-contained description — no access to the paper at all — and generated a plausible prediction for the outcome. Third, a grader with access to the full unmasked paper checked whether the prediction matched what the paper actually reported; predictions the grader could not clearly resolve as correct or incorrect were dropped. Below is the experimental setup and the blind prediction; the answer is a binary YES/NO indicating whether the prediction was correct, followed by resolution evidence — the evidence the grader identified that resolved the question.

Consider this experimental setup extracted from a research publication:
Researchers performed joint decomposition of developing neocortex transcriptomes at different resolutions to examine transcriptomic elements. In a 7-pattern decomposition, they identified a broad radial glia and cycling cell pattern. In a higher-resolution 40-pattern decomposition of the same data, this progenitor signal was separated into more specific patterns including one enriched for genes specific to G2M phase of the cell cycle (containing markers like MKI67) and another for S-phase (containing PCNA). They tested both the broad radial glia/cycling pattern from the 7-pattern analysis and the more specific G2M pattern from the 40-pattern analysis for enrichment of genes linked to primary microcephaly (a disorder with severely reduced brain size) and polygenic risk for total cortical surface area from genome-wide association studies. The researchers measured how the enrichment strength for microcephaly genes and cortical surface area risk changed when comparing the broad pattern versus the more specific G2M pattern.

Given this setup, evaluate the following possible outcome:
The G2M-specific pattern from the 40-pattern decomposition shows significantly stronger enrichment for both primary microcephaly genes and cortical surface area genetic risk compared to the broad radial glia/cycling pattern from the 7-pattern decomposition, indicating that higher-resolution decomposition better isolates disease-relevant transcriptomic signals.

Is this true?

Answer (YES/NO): YES